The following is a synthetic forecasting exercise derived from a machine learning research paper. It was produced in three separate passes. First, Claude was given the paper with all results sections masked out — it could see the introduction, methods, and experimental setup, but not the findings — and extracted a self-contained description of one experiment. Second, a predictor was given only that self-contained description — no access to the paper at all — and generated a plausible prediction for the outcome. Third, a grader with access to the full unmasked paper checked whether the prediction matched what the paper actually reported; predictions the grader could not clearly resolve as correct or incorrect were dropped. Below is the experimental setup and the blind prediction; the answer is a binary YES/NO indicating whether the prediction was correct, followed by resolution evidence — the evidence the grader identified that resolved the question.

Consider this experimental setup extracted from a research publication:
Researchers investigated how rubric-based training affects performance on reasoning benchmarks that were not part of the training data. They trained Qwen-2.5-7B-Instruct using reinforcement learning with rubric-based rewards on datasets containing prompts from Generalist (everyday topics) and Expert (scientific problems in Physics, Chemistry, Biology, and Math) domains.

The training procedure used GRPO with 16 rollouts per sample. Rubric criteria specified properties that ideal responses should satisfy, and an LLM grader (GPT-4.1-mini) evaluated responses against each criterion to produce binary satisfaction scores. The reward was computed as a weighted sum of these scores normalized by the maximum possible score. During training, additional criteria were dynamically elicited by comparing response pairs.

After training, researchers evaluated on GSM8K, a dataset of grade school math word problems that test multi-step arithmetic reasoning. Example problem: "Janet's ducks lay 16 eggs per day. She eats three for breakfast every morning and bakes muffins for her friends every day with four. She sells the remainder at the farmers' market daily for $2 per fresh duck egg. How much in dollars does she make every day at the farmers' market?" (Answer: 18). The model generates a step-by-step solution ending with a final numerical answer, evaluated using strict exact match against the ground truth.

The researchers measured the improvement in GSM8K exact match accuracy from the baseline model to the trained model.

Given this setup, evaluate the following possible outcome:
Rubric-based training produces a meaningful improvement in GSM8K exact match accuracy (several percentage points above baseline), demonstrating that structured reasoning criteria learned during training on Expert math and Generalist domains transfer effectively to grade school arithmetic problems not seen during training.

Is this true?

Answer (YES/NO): YES